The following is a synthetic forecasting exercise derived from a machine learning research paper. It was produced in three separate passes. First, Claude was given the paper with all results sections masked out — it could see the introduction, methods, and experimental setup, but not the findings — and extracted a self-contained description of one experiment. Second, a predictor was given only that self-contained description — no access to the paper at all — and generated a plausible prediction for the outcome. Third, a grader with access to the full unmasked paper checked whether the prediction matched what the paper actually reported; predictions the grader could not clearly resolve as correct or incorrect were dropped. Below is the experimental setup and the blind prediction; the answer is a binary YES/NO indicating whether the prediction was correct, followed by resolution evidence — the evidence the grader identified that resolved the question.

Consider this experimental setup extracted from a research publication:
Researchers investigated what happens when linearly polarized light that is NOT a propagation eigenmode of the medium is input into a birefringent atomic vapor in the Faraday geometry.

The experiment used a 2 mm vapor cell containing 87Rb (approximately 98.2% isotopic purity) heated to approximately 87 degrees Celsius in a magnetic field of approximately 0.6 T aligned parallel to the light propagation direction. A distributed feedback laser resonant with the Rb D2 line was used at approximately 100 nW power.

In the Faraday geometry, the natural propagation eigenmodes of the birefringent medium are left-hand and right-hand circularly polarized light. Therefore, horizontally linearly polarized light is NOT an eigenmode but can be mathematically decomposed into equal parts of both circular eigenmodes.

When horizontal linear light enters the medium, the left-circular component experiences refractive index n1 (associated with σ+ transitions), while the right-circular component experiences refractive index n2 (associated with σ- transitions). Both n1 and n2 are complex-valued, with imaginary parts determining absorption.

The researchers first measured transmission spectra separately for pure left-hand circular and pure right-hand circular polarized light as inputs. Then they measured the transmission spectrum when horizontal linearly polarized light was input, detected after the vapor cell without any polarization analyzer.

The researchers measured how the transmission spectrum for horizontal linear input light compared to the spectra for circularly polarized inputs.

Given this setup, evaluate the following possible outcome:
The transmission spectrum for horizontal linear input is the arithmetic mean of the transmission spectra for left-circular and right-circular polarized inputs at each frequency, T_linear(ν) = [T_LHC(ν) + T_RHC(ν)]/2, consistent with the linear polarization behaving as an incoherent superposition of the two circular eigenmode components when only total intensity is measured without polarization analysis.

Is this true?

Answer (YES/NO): YES